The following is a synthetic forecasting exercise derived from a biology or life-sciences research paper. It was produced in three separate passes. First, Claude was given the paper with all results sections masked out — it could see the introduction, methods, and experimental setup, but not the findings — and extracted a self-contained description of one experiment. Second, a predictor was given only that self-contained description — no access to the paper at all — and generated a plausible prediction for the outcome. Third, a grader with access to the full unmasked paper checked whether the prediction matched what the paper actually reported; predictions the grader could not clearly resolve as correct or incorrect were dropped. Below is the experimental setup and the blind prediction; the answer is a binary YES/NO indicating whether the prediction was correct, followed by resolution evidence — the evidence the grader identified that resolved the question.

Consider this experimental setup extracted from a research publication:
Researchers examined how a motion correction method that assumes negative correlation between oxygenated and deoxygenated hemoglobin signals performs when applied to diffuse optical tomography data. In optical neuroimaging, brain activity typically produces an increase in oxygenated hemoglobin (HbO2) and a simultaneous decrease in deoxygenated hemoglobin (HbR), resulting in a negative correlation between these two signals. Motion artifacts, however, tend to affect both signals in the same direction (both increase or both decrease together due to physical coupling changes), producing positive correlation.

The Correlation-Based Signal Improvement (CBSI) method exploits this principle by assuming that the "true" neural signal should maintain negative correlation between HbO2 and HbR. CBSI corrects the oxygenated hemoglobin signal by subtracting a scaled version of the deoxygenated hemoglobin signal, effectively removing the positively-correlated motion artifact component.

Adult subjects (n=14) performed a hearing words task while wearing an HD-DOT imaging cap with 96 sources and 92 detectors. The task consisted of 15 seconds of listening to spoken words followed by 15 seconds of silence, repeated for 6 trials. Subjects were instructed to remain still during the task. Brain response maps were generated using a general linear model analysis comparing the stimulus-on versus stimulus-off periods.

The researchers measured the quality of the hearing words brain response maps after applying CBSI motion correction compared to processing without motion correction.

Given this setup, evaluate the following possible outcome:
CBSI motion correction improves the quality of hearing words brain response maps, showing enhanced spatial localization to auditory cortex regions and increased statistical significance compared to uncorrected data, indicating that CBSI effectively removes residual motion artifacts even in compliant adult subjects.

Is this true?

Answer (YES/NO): NO